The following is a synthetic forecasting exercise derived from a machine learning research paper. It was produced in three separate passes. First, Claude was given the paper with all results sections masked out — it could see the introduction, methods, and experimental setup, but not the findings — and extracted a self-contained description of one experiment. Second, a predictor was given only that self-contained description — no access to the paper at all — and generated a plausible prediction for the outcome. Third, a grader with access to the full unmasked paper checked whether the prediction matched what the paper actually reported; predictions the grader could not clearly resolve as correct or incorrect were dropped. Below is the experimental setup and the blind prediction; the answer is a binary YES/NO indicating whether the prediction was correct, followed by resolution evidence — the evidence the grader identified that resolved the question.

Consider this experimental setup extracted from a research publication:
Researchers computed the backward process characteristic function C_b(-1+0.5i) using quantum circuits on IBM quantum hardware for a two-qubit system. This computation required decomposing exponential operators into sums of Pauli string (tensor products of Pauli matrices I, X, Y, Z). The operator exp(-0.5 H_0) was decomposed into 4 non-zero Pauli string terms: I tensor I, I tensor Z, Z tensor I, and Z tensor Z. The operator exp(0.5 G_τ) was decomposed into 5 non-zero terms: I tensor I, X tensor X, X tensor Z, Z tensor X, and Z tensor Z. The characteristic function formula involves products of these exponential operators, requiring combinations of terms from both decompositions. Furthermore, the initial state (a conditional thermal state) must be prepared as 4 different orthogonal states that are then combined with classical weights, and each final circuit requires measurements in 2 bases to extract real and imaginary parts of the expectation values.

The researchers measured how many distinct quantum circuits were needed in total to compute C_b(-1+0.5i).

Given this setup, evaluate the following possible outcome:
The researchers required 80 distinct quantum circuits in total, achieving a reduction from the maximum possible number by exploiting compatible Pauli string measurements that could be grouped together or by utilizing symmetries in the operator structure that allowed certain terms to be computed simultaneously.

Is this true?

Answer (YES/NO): NO